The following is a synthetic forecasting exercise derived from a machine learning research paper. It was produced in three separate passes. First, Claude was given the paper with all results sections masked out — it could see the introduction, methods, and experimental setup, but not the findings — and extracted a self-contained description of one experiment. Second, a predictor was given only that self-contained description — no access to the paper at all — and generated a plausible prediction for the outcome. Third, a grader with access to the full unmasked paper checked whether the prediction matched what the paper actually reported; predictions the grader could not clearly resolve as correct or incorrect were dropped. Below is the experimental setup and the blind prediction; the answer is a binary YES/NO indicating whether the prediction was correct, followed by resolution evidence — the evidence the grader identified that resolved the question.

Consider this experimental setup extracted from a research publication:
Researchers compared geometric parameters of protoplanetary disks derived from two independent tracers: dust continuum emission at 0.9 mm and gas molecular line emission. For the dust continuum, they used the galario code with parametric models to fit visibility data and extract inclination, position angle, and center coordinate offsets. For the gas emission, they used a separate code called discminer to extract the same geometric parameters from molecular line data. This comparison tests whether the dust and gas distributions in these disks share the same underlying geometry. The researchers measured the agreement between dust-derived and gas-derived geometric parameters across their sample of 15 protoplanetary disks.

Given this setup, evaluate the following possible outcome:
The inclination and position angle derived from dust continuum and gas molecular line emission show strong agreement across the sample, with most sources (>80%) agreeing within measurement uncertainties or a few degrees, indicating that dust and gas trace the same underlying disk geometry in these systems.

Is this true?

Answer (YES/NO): YES